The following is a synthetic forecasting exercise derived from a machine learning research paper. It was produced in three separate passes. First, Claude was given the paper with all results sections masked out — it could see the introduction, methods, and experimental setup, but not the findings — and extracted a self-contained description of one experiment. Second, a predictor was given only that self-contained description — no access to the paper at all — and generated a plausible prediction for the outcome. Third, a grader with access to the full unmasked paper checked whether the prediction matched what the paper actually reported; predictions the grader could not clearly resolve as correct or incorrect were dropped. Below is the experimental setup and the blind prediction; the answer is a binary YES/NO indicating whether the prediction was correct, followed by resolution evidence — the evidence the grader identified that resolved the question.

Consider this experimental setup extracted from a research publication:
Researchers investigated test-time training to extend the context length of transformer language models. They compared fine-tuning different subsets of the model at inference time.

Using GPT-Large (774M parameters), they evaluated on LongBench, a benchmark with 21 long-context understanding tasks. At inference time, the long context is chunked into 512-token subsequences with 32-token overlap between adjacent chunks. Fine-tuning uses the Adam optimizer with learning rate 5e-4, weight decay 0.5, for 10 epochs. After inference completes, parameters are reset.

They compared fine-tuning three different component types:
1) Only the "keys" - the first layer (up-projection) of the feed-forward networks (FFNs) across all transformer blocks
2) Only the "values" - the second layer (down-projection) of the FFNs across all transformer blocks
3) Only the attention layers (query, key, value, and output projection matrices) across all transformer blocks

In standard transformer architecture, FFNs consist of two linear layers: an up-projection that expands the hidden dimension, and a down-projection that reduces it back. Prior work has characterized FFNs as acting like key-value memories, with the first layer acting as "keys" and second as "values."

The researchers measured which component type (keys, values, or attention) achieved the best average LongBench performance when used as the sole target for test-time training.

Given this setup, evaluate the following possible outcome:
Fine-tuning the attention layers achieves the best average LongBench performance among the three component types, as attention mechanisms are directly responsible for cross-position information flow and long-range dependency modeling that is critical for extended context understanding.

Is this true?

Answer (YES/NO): NO